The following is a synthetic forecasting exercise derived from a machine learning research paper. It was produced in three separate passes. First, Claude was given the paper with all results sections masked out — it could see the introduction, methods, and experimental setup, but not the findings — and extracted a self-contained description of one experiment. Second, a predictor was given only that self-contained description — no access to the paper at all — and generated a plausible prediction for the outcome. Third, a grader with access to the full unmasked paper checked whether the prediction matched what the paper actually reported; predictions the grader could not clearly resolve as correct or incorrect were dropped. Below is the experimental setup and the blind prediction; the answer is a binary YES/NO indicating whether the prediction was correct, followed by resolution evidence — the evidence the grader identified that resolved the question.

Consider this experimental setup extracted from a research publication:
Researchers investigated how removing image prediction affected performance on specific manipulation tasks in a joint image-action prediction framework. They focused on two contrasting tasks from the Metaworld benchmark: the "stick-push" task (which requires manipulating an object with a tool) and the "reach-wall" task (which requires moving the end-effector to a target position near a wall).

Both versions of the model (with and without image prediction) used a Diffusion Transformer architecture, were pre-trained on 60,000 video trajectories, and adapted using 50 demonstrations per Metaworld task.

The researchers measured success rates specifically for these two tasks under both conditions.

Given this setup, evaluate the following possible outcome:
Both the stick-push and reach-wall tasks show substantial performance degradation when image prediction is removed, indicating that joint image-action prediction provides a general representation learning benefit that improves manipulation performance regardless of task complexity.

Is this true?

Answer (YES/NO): NO